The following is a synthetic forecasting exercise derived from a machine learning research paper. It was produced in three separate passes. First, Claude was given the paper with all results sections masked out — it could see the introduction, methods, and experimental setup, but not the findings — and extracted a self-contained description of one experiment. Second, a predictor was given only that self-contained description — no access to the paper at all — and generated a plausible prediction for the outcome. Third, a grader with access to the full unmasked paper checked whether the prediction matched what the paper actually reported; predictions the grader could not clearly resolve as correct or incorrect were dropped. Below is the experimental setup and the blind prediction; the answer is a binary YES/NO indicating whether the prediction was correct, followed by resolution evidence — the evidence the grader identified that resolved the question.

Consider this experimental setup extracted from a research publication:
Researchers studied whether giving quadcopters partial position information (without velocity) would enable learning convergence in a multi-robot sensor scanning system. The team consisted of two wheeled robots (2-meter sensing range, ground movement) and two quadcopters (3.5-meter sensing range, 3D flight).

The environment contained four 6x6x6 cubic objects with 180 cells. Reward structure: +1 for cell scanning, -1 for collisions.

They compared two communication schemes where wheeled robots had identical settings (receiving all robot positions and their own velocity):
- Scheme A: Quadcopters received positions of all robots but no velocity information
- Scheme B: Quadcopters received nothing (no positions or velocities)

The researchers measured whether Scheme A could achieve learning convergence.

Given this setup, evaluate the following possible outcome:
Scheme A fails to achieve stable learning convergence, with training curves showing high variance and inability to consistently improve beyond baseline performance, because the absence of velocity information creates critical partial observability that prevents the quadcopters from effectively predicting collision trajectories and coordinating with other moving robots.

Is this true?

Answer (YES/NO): YES